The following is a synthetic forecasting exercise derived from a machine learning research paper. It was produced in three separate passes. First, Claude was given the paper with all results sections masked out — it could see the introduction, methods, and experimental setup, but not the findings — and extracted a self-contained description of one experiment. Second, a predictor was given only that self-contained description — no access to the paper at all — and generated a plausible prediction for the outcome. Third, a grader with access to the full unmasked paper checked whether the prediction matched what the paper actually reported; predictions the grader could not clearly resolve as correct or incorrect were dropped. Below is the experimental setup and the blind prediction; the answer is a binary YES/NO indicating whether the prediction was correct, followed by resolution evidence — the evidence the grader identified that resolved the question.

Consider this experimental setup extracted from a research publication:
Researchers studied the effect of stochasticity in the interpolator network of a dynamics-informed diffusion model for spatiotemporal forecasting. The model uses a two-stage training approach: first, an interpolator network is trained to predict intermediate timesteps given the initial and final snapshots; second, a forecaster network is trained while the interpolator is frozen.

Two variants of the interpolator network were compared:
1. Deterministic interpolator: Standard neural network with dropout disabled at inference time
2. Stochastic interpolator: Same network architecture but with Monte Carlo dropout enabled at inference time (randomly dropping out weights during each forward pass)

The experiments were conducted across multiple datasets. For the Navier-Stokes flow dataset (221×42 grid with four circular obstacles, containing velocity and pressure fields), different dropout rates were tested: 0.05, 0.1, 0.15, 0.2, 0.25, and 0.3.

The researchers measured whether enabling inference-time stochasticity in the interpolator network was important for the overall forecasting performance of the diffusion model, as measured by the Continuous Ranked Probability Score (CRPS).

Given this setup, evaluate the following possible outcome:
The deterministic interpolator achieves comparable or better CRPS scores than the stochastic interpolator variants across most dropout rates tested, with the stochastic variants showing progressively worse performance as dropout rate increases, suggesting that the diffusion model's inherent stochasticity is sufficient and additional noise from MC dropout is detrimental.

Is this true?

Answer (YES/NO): NO